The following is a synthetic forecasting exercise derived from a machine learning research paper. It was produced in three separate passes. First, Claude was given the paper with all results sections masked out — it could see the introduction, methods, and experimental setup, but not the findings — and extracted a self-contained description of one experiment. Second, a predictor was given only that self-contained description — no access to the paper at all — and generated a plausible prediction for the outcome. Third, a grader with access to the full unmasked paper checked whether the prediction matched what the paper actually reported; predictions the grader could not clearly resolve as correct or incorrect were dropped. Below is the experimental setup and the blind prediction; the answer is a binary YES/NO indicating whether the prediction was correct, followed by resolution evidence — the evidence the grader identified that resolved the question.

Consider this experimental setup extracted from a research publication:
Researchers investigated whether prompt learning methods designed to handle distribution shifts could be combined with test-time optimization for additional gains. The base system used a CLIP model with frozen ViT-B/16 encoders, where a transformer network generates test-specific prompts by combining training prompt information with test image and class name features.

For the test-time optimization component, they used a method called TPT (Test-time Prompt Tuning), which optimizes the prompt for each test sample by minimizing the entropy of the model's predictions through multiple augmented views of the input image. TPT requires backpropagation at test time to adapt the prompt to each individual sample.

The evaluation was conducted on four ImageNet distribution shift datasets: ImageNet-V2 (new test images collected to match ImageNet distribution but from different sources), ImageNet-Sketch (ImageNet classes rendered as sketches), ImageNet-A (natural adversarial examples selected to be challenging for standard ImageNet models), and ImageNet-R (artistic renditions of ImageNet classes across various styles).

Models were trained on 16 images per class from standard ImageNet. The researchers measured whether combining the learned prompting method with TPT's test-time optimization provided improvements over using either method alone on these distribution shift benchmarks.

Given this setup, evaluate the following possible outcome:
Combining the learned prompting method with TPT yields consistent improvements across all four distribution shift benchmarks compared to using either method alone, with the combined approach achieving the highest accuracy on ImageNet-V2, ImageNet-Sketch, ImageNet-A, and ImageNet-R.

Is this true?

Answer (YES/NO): NO